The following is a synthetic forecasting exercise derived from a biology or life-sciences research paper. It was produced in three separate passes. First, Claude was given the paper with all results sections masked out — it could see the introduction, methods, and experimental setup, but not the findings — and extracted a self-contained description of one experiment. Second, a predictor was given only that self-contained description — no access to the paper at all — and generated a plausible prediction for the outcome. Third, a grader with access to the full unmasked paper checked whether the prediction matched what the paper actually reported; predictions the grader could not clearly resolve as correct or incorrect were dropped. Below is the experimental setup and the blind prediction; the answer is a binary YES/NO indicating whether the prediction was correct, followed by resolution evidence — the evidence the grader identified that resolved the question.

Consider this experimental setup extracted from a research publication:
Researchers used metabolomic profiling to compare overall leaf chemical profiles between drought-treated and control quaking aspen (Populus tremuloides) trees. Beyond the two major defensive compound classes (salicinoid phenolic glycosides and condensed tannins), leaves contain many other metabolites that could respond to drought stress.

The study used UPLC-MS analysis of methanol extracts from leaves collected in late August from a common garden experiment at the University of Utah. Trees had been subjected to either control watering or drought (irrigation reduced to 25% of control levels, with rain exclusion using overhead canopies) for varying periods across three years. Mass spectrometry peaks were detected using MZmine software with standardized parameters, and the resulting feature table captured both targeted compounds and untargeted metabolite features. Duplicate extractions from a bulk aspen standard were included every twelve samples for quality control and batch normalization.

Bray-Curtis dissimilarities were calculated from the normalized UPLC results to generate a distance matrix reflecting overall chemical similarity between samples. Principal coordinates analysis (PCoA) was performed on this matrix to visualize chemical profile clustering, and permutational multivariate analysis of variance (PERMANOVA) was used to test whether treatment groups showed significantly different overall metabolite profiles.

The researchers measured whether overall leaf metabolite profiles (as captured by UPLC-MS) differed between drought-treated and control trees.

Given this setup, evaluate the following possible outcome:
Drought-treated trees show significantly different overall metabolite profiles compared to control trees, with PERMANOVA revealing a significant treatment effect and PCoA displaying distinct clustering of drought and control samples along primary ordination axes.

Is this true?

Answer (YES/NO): NO